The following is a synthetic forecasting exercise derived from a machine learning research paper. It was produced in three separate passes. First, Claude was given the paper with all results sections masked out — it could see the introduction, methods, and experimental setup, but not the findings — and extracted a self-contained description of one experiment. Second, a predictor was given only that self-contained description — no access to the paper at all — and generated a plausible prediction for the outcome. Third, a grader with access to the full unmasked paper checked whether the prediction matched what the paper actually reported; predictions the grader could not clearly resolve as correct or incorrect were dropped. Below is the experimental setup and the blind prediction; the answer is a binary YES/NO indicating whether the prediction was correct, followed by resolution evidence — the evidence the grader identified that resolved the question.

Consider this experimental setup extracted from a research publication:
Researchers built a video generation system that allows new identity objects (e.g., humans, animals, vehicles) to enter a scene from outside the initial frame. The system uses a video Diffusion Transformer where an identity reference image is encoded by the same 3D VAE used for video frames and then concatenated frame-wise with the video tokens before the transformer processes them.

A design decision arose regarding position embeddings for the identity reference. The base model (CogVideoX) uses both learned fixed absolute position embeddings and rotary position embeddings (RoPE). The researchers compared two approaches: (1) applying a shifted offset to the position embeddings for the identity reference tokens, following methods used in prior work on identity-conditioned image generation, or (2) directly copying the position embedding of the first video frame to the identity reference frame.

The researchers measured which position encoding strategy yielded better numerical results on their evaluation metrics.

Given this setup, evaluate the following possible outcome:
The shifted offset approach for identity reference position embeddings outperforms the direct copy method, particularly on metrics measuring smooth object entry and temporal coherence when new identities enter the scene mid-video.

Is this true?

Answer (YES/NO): NO